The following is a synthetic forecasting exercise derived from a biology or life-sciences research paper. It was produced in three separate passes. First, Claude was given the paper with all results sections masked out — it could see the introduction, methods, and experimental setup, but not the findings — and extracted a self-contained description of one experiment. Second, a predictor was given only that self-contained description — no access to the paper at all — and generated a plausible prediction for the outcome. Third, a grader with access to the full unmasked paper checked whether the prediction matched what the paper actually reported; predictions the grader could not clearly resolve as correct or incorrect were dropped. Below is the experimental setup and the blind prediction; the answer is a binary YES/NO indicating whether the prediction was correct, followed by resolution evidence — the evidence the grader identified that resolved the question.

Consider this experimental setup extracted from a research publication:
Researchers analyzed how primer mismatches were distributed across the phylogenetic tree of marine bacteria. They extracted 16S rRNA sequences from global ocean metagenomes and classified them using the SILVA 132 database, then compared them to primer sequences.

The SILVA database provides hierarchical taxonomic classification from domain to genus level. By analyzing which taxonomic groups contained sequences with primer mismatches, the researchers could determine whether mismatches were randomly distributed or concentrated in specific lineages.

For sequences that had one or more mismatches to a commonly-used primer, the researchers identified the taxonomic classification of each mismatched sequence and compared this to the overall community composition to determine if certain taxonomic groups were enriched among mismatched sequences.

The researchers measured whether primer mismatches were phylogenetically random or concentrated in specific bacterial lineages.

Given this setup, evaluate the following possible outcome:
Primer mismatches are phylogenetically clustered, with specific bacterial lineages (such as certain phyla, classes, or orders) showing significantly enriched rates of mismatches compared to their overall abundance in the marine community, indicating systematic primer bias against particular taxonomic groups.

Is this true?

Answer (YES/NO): YES